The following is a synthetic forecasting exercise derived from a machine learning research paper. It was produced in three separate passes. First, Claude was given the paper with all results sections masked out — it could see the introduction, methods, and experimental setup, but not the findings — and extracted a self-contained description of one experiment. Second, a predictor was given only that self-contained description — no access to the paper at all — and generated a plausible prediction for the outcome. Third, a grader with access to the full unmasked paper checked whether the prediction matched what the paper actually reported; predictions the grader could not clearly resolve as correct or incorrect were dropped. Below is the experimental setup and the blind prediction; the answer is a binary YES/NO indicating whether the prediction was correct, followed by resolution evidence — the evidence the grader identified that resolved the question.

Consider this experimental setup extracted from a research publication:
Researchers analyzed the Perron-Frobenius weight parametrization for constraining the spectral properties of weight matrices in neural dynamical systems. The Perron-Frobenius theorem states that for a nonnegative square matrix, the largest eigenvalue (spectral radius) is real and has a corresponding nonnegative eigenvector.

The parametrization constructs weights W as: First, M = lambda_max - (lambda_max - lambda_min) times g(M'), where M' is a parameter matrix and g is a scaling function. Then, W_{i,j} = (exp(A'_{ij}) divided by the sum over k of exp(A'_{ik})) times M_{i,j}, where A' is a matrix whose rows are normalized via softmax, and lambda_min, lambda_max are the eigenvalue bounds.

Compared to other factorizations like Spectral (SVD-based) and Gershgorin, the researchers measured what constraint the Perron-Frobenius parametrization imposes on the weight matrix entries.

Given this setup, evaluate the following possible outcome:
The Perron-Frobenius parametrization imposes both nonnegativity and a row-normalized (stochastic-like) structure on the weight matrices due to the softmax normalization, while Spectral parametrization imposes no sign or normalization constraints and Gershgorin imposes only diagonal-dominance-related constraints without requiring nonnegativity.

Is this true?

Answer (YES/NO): NO